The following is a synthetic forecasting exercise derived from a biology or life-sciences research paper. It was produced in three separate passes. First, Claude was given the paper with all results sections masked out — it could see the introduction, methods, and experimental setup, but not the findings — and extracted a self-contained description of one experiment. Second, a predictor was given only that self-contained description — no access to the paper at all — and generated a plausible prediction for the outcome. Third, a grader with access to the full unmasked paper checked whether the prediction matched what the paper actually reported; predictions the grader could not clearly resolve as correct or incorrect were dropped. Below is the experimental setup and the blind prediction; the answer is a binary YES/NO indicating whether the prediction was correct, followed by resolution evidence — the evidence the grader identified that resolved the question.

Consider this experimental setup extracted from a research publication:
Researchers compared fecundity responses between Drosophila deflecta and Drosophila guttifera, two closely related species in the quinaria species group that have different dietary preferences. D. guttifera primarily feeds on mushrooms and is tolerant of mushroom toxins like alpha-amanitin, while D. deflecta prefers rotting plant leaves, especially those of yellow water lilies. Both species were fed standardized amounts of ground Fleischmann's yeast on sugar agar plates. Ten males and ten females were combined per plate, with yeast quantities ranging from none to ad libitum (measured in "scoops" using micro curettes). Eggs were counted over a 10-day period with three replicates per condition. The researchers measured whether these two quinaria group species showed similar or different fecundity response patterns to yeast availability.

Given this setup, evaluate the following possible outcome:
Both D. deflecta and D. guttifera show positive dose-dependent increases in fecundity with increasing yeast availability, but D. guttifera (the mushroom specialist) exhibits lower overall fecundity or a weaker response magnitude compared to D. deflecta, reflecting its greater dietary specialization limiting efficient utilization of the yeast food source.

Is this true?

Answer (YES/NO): NO